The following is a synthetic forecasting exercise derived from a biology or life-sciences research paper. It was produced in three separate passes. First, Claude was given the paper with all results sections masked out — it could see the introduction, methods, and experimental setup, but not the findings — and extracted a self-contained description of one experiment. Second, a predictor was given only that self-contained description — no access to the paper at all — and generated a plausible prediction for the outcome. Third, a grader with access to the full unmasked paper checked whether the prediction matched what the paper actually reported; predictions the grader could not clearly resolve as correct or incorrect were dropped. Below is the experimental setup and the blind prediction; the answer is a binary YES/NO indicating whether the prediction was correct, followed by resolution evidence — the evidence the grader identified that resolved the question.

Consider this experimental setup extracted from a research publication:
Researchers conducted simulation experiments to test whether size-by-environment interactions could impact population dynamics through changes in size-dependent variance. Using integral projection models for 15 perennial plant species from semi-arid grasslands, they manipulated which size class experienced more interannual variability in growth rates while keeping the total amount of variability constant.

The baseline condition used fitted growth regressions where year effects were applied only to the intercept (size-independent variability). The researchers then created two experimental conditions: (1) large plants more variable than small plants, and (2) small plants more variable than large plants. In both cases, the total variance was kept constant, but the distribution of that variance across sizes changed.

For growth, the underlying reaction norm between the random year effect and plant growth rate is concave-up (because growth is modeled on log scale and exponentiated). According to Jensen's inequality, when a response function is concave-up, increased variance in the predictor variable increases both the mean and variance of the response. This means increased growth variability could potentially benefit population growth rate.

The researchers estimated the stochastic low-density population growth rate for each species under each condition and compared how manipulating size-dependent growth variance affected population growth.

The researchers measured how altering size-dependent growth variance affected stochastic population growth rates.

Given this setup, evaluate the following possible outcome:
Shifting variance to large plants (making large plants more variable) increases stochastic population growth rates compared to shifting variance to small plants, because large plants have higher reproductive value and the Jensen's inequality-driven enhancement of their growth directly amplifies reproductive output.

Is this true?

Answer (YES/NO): NO